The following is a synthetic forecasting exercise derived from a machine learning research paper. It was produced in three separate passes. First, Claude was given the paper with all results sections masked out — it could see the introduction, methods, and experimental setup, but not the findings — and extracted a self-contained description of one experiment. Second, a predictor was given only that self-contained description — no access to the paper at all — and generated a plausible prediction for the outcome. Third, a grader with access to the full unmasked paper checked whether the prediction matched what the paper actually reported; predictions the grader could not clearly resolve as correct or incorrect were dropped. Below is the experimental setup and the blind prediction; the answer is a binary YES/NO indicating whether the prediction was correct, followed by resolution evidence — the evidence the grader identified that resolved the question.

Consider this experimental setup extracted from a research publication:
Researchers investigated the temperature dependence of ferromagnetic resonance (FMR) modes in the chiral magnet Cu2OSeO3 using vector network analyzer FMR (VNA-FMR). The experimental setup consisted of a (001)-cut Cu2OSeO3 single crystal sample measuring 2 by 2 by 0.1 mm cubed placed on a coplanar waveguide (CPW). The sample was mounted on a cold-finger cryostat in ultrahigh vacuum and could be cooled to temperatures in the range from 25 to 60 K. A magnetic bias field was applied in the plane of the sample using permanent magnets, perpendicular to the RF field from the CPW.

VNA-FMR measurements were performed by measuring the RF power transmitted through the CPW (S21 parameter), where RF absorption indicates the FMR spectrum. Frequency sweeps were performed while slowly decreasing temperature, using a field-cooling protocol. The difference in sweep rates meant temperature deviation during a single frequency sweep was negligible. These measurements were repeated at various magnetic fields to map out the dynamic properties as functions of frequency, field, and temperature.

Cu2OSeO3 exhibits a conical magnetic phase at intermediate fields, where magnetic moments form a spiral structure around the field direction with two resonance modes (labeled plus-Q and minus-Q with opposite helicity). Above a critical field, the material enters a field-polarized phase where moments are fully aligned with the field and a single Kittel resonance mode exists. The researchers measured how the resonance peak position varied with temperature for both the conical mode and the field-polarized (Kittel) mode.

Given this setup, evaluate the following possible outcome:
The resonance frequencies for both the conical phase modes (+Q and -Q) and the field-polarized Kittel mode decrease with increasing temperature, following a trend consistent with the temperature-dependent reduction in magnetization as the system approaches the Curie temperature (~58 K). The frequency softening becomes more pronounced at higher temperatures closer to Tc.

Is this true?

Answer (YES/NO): NO